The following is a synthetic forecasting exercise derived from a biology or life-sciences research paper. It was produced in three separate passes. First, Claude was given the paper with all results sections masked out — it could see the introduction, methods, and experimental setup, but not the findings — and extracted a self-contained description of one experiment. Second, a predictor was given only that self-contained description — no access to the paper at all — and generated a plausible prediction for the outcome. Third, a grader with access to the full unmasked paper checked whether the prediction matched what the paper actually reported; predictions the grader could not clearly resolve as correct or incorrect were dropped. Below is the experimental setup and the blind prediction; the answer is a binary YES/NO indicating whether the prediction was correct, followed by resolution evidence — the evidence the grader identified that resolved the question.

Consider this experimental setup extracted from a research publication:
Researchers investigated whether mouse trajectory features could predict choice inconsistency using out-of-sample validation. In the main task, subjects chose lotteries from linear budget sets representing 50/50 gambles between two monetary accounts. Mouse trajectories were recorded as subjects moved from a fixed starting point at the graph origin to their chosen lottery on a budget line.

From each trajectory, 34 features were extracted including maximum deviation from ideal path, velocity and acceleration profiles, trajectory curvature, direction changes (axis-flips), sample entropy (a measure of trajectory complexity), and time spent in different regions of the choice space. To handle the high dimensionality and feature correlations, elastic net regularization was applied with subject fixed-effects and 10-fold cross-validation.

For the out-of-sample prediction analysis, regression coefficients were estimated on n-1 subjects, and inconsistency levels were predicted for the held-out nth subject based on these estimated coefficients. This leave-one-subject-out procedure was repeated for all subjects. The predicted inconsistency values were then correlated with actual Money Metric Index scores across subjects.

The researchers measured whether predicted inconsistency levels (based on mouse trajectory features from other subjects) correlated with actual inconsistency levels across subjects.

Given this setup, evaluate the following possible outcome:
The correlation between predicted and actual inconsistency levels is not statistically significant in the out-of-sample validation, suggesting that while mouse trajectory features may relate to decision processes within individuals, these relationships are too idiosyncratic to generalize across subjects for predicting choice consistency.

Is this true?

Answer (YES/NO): NO